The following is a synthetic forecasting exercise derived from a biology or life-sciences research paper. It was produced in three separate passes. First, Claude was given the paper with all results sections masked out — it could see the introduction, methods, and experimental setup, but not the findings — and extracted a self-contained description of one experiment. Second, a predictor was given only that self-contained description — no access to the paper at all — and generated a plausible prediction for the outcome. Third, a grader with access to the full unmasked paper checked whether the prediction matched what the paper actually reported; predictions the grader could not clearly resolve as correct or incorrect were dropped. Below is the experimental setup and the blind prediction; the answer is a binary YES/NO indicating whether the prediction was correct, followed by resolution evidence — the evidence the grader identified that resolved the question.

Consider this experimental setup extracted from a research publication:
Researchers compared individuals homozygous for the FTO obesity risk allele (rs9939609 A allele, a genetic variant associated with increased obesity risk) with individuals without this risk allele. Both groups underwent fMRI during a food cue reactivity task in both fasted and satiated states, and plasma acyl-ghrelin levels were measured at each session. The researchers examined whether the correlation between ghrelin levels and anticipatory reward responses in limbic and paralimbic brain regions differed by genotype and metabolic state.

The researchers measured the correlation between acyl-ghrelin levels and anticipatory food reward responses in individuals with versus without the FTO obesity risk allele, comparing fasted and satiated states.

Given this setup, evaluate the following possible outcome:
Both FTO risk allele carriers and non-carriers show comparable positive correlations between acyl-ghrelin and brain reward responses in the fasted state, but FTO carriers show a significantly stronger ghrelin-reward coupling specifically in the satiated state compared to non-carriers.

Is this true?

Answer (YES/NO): NO